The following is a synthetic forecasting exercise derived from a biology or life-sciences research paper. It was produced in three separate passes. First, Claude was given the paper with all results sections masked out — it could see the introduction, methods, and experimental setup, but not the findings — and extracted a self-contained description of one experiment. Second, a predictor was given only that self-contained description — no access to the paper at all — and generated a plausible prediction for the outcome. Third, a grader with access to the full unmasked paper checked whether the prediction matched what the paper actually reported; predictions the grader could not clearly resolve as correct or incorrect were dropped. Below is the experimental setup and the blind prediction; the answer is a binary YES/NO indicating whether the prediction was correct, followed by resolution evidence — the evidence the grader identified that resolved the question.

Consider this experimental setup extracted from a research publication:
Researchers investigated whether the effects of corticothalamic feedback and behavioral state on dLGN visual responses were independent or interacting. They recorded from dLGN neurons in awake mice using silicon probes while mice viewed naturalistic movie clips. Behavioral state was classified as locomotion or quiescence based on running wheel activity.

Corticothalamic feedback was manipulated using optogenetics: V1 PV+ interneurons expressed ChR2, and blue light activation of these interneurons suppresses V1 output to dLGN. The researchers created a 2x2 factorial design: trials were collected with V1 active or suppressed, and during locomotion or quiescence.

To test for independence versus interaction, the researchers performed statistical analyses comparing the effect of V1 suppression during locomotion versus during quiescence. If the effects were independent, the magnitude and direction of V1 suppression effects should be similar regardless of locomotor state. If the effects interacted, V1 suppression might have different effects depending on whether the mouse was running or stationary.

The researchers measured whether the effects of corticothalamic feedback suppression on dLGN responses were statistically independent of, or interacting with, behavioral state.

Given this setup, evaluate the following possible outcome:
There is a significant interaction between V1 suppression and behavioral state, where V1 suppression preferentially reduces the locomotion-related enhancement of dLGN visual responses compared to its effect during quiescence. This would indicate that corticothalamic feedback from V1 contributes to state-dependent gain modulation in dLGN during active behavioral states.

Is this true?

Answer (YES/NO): YES